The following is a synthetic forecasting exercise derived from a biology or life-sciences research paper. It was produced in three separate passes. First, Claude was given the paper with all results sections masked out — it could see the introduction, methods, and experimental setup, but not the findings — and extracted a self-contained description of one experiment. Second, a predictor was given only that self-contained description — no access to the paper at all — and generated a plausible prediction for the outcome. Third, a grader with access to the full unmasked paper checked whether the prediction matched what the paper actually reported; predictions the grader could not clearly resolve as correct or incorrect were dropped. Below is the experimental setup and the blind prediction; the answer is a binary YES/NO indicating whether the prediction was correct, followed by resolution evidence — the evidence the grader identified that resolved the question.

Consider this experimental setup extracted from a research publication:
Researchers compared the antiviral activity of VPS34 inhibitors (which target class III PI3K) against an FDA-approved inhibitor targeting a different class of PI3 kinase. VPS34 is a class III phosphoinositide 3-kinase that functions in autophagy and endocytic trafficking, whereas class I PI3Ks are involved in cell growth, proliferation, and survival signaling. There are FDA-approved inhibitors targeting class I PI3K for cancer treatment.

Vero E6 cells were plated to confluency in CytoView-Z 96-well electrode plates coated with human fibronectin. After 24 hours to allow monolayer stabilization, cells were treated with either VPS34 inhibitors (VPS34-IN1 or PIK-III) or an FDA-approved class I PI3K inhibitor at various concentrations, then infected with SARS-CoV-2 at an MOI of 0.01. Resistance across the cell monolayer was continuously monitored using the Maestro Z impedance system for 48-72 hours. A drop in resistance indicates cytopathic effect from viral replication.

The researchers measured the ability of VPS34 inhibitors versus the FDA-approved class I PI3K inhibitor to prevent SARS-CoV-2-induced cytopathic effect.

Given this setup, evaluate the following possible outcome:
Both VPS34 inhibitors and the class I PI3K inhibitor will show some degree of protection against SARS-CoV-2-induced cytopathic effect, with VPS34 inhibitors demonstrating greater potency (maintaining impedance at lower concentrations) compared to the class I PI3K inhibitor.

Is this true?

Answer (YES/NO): NO